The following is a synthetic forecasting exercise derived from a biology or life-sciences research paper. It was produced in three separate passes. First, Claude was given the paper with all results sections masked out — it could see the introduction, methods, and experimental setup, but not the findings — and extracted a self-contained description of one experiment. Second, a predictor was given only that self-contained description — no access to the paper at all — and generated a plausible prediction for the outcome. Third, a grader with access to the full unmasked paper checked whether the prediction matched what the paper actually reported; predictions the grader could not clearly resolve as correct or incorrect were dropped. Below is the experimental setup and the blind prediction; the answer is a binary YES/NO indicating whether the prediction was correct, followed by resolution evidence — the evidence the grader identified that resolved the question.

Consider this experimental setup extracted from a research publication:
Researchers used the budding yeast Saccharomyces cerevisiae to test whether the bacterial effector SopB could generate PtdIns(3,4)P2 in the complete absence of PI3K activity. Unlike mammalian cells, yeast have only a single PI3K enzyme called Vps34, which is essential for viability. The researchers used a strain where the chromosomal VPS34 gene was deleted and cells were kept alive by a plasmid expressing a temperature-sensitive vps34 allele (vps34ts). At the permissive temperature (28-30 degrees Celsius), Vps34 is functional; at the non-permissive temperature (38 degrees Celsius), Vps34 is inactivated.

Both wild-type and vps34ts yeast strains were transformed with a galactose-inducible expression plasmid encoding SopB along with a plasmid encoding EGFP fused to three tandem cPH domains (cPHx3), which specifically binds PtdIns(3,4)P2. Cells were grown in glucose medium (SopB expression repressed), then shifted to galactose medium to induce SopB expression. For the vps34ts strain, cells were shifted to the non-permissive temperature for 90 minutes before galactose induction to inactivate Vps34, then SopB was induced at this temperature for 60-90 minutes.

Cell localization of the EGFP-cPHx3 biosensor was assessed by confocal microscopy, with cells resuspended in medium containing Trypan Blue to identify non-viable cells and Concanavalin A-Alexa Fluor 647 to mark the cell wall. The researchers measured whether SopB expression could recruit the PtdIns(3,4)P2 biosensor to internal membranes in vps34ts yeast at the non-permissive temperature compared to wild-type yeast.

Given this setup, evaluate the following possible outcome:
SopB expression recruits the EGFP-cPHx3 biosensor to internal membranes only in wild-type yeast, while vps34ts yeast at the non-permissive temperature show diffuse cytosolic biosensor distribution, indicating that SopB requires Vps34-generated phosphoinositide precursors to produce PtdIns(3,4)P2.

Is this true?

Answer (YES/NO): NO